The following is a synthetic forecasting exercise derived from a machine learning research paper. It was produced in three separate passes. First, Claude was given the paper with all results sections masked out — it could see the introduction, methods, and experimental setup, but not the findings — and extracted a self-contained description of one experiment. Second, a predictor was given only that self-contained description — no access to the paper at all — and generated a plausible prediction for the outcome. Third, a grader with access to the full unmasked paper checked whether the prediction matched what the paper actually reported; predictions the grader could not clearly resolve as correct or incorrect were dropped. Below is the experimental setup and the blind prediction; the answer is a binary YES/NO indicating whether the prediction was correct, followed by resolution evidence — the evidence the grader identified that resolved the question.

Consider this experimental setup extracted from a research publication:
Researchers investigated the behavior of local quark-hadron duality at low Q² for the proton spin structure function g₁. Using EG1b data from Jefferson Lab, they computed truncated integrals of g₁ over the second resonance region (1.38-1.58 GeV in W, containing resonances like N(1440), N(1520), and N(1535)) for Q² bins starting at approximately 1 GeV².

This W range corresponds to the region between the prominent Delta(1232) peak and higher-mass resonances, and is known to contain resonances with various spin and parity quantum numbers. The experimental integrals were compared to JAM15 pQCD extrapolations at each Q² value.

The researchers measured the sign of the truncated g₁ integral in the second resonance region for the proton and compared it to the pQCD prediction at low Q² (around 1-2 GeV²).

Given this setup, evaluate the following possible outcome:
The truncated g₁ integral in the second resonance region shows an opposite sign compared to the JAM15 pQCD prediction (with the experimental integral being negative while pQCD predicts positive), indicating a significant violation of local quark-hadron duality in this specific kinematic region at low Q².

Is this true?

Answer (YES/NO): NO